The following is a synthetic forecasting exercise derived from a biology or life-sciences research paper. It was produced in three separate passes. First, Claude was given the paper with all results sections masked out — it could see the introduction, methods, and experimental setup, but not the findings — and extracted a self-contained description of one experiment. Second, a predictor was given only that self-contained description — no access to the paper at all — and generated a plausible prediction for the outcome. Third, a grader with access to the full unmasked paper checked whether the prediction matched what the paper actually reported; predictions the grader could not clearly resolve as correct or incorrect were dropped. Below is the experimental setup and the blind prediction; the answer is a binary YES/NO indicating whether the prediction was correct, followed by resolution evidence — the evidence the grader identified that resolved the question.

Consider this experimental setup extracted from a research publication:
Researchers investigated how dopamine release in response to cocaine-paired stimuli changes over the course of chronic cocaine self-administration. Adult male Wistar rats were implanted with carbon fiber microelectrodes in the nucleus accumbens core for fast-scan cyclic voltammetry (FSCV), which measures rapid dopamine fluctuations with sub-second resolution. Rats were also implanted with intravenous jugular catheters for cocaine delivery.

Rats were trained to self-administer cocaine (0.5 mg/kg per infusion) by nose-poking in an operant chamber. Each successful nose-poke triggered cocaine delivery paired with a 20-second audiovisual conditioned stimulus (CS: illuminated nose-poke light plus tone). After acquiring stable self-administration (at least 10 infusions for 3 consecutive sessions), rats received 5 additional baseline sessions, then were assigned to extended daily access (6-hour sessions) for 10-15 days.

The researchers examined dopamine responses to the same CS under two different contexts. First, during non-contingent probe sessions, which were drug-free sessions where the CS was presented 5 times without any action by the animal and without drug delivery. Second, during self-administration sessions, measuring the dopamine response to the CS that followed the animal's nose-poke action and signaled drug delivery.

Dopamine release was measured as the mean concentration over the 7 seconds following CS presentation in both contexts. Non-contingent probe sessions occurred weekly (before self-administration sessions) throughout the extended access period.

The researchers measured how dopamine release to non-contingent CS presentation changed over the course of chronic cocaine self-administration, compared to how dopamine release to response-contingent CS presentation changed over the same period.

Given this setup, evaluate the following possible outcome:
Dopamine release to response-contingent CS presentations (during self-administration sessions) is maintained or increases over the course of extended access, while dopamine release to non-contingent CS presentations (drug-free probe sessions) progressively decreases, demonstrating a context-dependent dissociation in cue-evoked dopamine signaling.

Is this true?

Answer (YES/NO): NO